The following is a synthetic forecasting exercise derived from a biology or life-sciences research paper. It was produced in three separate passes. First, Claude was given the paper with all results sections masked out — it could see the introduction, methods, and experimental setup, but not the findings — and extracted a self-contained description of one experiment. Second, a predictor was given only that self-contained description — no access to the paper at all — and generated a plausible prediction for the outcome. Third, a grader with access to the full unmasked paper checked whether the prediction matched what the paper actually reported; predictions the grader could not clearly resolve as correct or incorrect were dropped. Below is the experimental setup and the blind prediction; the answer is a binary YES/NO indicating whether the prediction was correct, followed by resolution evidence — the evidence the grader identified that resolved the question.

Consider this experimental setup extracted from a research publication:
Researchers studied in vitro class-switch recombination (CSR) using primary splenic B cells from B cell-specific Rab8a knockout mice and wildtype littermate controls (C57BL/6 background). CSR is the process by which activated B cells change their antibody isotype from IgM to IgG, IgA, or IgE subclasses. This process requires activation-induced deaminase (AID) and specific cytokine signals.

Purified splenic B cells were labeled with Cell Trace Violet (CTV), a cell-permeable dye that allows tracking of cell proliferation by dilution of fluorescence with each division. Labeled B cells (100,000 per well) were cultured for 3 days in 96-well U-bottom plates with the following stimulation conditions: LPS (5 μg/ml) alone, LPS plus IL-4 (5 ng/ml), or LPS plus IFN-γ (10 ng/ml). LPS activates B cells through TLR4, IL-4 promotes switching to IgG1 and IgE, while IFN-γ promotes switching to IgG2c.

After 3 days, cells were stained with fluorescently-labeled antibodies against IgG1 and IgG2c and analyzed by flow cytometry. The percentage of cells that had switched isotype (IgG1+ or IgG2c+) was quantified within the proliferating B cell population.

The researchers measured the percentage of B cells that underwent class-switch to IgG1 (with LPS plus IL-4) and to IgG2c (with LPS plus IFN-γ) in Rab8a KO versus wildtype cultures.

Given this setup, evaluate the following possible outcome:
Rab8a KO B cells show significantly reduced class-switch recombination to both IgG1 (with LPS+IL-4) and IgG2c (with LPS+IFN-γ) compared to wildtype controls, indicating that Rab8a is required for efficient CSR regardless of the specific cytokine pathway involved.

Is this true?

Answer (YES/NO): NO